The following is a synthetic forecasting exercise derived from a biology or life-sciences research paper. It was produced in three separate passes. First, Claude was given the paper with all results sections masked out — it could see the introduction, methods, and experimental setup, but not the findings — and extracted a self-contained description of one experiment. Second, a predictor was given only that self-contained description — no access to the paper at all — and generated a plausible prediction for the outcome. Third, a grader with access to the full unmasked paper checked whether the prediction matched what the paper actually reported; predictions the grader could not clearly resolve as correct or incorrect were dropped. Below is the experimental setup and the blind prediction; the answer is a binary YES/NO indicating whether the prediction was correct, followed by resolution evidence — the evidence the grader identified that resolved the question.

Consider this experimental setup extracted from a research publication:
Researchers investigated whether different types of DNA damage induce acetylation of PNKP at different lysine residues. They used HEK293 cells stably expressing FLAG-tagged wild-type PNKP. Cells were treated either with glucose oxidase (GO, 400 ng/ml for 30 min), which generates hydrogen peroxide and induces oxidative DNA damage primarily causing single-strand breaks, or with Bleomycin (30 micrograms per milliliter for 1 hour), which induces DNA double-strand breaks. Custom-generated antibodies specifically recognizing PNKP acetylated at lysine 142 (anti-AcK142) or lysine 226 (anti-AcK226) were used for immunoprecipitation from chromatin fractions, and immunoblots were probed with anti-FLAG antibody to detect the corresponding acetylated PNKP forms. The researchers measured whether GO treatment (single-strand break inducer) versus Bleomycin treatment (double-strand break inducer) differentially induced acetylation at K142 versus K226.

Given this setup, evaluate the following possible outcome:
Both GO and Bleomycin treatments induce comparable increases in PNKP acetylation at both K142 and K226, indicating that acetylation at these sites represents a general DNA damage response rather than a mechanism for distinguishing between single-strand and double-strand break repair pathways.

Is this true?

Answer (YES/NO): NO